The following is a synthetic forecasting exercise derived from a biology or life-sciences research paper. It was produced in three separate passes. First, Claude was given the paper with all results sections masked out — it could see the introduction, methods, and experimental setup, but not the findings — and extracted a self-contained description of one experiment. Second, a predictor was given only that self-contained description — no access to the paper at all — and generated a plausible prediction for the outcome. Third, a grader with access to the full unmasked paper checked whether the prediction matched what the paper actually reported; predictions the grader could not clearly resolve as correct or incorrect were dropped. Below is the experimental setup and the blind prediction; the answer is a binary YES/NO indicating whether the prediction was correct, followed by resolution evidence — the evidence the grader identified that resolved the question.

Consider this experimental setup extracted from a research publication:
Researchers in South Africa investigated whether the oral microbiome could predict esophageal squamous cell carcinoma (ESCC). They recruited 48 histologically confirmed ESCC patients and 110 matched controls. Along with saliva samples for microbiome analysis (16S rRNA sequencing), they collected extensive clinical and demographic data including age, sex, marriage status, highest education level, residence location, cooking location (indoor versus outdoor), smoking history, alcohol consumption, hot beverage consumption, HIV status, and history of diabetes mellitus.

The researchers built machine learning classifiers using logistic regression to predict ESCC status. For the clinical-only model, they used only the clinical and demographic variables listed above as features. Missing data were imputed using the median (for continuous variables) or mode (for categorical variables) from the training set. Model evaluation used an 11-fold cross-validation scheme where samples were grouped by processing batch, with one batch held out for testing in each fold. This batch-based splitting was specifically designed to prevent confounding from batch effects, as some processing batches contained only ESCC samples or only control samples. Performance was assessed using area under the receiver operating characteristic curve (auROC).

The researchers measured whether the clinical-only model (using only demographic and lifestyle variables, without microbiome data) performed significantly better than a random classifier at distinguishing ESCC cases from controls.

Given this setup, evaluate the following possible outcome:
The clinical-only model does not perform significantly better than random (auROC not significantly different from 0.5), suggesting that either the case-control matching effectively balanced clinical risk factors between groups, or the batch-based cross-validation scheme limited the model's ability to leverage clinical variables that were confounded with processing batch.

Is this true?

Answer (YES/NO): NO